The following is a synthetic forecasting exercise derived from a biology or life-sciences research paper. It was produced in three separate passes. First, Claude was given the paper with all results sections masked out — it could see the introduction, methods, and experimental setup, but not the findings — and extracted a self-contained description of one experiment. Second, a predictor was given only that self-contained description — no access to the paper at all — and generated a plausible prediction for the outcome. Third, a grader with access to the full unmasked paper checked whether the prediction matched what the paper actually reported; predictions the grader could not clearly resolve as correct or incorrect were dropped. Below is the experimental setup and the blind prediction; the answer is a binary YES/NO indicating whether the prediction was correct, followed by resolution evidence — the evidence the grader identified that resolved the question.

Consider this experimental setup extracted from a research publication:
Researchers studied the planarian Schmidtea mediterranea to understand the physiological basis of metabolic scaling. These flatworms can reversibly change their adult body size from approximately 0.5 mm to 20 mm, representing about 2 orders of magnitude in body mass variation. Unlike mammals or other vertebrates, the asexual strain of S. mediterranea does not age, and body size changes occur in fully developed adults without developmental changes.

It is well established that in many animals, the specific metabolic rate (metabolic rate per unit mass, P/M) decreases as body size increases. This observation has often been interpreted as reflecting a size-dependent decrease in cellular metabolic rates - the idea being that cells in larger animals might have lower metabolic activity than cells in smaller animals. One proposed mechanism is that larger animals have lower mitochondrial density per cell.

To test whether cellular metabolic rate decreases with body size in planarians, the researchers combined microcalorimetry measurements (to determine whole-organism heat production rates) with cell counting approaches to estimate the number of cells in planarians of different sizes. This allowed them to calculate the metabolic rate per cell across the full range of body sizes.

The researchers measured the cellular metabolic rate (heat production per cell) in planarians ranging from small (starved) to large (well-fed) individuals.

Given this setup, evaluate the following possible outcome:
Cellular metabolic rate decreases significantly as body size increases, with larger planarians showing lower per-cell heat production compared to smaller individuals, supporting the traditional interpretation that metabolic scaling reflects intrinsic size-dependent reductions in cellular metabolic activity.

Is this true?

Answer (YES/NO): NO